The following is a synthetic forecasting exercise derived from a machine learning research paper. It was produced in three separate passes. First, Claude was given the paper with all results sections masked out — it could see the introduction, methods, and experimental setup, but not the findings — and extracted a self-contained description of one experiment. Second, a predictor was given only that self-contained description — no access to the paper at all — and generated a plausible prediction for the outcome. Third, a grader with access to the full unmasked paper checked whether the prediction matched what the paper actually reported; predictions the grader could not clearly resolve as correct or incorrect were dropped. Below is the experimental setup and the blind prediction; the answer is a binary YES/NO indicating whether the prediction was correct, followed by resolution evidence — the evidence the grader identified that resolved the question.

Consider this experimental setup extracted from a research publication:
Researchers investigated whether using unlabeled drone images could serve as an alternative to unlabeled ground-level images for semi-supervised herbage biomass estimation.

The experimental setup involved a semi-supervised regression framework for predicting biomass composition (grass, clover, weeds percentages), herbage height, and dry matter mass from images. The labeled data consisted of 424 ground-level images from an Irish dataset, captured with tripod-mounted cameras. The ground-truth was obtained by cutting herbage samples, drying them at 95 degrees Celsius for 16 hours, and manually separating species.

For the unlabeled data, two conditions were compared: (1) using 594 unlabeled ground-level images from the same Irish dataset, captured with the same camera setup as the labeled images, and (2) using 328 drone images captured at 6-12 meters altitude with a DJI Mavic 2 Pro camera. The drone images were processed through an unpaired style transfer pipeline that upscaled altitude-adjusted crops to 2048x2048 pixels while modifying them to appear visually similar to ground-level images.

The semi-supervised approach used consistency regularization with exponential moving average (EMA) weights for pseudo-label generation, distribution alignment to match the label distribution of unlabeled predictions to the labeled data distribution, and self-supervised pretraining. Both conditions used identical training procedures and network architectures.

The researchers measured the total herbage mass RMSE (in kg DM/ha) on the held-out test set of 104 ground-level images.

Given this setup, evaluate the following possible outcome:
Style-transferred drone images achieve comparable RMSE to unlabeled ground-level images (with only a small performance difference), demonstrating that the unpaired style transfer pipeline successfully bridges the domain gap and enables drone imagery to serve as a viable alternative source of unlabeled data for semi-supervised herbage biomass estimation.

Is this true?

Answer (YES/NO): YES